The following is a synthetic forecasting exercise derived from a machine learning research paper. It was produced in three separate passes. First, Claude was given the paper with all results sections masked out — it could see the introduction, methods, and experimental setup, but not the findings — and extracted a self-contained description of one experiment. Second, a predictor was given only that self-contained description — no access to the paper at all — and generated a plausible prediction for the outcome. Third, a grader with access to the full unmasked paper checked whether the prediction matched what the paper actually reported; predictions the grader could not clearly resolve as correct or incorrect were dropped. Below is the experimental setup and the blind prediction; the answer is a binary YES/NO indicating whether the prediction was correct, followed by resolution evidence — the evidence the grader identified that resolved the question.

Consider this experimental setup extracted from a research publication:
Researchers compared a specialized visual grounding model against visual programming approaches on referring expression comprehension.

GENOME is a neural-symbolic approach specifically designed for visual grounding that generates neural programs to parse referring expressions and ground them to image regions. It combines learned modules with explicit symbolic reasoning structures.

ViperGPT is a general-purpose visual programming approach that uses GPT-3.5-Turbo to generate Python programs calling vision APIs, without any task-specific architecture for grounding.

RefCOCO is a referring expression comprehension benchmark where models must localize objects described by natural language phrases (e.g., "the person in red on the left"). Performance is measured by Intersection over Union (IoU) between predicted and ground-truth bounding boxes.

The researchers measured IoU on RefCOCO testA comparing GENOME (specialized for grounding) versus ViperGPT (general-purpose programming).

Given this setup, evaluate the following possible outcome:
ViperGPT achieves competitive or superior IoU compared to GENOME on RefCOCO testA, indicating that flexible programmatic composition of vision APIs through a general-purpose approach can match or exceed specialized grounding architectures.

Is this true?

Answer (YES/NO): YES